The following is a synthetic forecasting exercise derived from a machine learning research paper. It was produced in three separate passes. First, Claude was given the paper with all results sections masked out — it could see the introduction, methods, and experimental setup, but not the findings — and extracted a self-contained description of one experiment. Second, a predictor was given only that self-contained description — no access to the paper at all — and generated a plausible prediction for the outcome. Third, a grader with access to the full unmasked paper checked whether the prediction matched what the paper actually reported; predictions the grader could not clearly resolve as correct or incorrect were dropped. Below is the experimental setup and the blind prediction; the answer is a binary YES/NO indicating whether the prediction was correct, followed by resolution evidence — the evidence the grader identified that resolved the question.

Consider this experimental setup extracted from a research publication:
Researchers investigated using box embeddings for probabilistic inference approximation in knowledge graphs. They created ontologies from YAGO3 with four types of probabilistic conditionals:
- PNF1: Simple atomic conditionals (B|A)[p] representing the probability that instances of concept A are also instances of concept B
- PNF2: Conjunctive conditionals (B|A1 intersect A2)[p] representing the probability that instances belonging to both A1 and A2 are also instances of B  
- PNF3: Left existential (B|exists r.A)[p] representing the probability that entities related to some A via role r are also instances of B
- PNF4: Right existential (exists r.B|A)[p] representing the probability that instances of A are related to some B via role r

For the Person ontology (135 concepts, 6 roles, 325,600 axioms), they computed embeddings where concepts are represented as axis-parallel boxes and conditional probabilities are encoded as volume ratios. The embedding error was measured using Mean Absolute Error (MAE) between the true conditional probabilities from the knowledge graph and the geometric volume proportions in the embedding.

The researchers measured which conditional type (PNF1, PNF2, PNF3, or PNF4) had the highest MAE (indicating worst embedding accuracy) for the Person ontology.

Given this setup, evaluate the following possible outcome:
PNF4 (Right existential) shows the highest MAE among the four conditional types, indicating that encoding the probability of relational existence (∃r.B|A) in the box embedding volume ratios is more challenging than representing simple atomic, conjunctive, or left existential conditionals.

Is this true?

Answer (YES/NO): NO